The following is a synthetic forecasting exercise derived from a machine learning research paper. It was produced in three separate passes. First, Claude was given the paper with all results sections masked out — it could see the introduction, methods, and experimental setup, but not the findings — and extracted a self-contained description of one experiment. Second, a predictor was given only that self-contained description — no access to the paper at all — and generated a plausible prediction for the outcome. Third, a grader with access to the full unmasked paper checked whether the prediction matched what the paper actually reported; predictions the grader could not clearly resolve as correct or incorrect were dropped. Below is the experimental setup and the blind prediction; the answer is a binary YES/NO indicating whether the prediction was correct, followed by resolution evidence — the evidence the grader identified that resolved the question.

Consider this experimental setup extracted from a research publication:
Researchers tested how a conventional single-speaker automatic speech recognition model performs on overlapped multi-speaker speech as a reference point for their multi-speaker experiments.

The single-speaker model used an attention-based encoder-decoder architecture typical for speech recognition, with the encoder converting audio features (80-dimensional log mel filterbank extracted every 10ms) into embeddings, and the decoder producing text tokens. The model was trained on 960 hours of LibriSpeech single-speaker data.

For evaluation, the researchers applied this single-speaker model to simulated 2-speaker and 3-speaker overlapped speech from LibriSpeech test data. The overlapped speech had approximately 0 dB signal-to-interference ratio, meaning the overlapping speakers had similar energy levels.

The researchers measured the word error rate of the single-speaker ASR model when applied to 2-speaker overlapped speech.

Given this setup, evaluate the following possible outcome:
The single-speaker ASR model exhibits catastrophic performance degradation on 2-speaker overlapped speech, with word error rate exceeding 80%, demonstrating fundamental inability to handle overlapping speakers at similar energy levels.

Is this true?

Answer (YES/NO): NO